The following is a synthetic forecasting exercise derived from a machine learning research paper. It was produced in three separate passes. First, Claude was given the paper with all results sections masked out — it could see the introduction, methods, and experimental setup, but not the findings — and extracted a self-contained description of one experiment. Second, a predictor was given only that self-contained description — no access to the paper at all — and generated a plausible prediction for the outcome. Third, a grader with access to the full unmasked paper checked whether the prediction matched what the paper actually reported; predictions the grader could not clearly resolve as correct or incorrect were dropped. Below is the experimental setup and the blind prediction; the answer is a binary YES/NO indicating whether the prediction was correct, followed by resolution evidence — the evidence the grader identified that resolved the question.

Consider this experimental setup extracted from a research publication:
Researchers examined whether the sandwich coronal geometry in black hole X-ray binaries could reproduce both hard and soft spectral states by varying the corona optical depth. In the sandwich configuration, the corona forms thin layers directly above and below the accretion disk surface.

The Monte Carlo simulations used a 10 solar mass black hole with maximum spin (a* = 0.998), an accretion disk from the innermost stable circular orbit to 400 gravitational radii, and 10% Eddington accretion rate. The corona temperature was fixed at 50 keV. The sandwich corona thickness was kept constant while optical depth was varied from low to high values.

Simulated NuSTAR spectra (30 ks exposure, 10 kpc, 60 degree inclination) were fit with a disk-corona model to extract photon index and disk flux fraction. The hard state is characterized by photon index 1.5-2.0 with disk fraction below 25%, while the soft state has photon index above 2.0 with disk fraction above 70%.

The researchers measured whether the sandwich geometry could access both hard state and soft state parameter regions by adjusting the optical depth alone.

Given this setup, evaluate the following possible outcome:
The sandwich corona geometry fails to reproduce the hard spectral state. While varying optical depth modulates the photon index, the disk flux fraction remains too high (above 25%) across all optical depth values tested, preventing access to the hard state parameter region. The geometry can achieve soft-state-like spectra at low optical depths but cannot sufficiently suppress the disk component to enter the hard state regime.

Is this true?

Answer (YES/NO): NO